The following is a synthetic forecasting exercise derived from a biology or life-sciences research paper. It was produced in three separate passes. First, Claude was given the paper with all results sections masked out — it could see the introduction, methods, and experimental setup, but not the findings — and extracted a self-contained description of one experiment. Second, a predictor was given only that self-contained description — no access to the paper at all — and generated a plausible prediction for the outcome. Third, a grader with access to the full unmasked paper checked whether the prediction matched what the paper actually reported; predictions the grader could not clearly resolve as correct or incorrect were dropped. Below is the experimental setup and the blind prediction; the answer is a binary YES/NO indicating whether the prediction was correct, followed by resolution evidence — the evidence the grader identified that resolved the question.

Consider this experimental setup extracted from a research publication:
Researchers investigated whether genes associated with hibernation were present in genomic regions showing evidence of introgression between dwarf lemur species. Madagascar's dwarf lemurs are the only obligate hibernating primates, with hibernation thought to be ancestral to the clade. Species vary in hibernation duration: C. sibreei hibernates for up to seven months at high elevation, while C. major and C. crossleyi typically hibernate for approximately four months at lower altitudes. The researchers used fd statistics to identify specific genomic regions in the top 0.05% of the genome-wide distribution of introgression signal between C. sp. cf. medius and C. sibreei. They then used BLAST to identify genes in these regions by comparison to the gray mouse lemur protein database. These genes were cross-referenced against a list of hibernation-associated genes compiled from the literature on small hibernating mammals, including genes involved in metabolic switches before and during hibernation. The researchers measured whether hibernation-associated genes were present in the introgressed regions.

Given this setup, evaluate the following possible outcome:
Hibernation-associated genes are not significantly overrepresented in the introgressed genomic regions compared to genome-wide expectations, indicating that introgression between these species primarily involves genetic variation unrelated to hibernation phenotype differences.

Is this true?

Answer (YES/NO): NO